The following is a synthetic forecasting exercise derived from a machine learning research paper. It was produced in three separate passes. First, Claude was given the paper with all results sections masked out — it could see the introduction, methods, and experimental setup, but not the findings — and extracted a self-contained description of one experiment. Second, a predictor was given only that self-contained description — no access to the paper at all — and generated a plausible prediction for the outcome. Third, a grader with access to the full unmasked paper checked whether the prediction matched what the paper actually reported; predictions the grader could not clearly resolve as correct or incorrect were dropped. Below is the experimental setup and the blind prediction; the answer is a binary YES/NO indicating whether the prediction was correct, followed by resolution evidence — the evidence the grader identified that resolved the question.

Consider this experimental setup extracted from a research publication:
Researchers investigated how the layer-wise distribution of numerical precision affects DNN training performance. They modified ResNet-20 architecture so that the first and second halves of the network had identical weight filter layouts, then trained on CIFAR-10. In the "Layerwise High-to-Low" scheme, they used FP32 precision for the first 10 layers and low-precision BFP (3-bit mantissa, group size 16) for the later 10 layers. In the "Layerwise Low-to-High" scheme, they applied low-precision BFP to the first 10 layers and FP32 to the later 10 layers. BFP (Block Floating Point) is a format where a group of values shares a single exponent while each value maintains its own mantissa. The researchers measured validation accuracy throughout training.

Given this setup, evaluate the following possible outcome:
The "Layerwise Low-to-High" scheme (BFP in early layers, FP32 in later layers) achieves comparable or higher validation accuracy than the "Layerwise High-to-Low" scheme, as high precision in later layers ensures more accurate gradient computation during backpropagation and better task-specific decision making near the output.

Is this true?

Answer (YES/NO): YES